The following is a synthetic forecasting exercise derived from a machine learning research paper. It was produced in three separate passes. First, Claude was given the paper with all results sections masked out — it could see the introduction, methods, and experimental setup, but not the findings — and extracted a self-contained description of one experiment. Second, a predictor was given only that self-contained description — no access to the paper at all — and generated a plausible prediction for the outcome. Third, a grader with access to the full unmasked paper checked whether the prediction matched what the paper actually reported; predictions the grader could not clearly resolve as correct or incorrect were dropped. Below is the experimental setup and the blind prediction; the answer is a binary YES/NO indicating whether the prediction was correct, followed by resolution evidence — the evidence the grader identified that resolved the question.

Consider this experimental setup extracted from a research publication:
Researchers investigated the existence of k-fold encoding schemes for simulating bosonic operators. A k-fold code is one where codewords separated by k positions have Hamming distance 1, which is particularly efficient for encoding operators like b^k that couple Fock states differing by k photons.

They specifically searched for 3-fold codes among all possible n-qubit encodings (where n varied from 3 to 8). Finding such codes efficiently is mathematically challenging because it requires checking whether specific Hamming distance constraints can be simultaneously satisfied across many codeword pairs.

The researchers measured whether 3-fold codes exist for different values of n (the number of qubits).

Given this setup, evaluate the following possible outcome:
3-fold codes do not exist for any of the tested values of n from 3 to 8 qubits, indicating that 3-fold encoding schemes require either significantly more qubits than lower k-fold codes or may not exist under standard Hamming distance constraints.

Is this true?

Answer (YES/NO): NO